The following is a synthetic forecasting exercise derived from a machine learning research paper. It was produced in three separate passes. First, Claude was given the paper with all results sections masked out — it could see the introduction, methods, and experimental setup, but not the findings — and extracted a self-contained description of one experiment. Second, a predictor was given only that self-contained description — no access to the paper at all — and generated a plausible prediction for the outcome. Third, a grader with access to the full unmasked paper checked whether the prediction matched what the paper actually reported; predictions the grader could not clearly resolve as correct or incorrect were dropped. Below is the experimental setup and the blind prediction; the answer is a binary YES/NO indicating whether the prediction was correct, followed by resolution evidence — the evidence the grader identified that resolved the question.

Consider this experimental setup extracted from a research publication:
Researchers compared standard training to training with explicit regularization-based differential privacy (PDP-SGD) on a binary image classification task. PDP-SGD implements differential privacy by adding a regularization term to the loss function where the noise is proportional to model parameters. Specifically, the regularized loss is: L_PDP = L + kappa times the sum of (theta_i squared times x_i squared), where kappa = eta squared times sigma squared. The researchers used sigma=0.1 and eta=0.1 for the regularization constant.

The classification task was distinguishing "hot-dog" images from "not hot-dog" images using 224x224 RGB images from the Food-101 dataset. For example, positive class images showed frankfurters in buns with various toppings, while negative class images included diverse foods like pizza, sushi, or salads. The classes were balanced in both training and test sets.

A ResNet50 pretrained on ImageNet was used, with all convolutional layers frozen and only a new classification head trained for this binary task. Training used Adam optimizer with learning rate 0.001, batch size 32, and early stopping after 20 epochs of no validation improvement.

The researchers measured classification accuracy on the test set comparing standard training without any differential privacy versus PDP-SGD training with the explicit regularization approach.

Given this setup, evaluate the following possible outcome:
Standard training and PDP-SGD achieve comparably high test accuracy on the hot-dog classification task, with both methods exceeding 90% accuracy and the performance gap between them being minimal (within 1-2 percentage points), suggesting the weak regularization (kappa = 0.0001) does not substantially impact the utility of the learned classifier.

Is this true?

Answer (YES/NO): NO